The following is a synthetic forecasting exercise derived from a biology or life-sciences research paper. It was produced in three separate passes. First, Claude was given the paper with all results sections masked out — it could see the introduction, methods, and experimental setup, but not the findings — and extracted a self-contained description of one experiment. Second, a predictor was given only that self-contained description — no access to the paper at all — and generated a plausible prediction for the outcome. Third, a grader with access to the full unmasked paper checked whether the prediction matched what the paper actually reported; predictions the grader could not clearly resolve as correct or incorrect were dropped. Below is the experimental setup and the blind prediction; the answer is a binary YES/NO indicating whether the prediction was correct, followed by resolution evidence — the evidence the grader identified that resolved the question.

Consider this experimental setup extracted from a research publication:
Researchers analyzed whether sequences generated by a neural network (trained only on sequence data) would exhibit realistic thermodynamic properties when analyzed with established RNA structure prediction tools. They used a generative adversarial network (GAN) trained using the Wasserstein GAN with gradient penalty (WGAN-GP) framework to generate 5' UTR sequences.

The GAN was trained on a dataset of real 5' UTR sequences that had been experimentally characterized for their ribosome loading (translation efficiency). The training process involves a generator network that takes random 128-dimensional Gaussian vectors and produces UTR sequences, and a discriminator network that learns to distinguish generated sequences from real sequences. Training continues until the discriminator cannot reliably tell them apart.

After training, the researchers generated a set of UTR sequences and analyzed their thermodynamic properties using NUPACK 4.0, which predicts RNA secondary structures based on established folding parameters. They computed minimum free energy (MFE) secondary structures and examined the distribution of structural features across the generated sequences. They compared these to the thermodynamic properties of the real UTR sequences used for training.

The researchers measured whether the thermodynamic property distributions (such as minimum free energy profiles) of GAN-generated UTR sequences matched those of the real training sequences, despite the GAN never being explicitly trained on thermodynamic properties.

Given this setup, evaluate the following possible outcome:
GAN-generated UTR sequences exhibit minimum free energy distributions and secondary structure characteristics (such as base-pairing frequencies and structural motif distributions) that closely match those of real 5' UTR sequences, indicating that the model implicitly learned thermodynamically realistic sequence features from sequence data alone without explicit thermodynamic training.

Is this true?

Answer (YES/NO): YES